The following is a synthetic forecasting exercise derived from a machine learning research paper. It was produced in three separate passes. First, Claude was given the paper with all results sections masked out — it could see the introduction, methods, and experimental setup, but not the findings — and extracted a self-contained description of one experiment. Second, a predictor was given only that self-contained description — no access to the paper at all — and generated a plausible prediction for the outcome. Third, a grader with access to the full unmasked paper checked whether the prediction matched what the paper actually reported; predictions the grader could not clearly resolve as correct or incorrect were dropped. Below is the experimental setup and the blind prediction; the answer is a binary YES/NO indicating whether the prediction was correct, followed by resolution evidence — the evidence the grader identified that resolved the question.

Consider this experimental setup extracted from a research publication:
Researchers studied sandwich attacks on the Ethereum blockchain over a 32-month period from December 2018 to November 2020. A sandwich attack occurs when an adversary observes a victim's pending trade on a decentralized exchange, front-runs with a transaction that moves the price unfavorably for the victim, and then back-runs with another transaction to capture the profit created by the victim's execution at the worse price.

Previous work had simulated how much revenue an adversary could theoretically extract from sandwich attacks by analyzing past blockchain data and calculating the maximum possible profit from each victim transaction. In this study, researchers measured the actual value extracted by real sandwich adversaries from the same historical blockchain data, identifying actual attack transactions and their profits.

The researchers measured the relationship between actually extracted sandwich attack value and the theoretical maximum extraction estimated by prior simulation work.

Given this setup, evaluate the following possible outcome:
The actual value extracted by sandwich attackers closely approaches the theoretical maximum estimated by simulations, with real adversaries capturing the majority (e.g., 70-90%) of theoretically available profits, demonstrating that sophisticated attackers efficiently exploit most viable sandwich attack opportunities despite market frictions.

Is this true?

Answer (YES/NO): NO